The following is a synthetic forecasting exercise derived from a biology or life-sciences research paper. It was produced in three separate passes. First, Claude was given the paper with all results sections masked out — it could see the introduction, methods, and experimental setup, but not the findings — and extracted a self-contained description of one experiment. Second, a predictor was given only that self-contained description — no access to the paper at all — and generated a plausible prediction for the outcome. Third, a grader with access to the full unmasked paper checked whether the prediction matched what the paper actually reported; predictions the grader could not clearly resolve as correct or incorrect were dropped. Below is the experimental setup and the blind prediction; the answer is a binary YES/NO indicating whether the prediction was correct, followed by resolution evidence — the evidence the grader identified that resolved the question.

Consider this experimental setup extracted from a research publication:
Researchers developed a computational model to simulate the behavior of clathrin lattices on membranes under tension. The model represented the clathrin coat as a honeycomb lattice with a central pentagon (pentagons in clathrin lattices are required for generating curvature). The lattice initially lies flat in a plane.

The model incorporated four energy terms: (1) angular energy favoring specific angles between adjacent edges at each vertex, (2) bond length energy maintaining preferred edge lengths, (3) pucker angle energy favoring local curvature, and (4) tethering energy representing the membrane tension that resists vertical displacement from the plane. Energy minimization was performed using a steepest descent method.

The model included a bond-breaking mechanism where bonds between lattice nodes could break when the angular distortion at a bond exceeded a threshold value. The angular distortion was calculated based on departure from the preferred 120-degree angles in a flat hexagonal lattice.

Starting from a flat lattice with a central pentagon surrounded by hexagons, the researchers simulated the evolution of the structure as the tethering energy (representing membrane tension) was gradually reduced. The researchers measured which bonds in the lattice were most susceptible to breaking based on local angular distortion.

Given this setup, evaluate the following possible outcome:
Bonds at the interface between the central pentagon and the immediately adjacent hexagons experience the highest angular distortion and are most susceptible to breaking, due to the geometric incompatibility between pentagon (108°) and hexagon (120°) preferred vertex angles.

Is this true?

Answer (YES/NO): NO